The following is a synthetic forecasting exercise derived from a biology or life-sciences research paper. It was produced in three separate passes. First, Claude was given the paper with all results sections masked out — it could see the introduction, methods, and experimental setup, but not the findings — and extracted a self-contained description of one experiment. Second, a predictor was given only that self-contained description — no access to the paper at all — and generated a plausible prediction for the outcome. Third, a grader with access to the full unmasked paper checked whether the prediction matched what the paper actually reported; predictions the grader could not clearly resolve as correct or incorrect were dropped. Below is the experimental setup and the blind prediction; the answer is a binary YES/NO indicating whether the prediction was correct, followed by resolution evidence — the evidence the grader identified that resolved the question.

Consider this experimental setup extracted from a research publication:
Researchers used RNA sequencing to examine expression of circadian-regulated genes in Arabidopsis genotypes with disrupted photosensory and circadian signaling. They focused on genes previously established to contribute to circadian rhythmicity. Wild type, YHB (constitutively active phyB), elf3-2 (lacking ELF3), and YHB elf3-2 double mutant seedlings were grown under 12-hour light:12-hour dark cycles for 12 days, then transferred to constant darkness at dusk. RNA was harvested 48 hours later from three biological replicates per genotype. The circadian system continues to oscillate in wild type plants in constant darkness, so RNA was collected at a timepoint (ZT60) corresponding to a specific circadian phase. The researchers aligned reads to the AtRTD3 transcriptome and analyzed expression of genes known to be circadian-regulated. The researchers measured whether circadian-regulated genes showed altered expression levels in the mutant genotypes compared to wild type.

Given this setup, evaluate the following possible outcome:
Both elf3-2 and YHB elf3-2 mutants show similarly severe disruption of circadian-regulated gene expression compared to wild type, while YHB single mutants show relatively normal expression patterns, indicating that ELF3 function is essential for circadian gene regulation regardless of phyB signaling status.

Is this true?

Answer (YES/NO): NO